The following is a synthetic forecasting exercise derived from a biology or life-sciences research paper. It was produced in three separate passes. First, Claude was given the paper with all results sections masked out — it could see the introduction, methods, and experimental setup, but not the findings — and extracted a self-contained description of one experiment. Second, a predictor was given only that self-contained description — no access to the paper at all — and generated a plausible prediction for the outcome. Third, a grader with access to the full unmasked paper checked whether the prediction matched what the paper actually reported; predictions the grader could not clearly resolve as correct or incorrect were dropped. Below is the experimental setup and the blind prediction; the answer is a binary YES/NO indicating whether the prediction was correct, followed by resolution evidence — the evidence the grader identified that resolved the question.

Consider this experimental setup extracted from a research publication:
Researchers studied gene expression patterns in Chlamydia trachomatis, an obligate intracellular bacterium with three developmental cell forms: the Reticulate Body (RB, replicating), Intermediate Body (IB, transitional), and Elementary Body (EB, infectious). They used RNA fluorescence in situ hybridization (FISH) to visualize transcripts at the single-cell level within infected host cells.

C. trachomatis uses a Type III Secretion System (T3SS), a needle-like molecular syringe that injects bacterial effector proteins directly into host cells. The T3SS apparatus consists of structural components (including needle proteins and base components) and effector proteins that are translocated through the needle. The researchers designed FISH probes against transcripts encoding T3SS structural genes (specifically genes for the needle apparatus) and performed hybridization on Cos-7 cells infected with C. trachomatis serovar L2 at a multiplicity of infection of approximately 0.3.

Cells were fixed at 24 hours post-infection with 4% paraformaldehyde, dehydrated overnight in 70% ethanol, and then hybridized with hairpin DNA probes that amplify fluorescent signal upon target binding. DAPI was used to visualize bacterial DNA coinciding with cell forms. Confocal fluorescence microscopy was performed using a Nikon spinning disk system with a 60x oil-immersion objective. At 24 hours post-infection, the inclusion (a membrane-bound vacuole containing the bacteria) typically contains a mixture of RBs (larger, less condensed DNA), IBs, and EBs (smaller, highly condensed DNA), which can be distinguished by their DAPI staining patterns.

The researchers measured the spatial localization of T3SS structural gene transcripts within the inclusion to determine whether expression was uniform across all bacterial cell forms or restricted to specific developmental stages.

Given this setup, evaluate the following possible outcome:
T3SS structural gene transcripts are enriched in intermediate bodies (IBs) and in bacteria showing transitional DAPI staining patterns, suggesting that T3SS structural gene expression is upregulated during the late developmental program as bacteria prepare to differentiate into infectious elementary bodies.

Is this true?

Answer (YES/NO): YES